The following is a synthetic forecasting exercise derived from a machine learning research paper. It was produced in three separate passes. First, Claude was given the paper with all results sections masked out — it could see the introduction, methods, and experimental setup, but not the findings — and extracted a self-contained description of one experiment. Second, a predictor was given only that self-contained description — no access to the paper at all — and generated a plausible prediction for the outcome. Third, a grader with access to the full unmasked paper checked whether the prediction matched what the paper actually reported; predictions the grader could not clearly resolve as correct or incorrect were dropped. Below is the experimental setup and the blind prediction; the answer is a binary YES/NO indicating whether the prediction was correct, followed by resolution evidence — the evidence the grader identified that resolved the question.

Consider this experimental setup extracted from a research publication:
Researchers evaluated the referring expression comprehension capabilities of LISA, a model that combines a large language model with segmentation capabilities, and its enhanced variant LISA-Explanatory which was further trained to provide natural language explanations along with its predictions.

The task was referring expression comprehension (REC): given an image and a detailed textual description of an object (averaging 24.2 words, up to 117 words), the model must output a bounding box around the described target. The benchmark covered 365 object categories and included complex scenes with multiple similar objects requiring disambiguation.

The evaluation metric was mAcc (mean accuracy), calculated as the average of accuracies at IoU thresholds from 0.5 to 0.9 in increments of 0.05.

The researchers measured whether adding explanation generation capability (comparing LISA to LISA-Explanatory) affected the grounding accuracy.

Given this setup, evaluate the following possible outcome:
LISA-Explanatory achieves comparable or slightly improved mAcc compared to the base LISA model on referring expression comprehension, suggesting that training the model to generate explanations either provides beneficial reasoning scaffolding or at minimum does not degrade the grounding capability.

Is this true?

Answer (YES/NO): NO